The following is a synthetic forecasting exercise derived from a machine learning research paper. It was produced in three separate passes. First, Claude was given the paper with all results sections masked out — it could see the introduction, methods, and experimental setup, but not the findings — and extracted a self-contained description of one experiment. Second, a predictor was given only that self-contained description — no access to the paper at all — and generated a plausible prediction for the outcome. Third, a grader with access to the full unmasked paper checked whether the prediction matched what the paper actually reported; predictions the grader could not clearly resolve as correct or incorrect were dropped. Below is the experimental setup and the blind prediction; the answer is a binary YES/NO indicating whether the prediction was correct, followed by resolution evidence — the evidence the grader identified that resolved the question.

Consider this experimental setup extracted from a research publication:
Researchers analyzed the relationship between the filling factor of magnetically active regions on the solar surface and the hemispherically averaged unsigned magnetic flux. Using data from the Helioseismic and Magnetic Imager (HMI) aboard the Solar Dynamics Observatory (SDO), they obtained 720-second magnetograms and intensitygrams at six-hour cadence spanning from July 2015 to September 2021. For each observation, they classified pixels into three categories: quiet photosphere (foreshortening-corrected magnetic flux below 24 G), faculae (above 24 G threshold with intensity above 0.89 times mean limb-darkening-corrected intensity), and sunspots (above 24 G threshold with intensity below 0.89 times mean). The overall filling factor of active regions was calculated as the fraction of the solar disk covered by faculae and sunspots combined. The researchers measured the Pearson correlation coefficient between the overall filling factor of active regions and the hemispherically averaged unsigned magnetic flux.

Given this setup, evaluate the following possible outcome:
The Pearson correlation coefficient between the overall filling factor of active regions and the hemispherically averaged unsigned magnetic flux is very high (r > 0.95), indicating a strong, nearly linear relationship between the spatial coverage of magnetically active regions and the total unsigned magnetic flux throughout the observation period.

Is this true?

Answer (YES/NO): YES